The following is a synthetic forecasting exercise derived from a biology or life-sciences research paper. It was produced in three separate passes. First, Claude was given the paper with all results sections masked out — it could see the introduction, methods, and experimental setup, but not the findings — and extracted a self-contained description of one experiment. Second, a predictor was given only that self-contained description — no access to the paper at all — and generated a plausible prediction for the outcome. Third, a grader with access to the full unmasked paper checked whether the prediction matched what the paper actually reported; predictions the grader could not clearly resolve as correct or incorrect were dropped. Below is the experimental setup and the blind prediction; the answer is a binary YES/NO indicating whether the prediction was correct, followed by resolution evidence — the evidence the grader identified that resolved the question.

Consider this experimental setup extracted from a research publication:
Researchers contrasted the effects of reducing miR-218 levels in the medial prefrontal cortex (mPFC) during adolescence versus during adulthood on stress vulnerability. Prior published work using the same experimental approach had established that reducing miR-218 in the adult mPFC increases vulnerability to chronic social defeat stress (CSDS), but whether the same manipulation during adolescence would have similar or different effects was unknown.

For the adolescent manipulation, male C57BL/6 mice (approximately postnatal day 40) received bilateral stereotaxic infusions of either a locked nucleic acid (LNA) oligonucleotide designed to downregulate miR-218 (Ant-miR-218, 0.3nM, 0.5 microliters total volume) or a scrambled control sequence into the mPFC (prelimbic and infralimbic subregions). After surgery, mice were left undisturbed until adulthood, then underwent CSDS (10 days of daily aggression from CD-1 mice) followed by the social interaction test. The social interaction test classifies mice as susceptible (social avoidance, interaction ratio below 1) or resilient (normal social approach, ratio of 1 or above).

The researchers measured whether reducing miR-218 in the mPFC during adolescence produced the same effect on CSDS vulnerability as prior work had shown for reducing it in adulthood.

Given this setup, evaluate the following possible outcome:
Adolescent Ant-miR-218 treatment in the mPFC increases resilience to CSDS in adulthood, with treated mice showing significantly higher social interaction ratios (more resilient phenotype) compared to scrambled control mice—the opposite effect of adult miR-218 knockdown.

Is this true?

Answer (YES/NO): YES